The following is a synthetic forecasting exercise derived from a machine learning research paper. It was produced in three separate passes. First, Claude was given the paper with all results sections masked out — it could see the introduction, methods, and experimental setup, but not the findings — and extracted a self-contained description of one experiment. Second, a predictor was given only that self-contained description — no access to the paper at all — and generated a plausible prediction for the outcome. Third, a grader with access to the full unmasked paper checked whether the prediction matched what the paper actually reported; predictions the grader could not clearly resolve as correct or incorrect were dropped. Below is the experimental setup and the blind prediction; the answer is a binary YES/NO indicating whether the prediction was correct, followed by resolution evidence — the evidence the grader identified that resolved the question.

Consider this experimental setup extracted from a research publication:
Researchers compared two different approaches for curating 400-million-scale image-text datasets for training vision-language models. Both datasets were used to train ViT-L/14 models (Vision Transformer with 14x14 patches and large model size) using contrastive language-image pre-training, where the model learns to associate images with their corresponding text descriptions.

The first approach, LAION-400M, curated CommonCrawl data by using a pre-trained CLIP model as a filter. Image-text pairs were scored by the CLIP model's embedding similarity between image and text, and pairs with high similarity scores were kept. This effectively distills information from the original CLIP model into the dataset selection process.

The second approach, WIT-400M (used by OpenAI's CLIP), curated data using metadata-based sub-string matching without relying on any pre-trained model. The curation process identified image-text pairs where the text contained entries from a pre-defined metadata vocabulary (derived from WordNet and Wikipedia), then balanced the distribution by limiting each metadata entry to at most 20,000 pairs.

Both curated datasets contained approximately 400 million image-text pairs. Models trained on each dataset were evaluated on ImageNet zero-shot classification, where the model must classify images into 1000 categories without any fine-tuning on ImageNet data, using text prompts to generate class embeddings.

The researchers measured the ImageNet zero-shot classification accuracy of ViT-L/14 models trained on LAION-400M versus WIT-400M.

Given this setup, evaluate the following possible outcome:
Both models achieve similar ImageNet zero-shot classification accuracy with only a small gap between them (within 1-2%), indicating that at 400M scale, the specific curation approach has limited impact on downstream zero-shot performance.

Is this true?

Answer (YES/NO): NO